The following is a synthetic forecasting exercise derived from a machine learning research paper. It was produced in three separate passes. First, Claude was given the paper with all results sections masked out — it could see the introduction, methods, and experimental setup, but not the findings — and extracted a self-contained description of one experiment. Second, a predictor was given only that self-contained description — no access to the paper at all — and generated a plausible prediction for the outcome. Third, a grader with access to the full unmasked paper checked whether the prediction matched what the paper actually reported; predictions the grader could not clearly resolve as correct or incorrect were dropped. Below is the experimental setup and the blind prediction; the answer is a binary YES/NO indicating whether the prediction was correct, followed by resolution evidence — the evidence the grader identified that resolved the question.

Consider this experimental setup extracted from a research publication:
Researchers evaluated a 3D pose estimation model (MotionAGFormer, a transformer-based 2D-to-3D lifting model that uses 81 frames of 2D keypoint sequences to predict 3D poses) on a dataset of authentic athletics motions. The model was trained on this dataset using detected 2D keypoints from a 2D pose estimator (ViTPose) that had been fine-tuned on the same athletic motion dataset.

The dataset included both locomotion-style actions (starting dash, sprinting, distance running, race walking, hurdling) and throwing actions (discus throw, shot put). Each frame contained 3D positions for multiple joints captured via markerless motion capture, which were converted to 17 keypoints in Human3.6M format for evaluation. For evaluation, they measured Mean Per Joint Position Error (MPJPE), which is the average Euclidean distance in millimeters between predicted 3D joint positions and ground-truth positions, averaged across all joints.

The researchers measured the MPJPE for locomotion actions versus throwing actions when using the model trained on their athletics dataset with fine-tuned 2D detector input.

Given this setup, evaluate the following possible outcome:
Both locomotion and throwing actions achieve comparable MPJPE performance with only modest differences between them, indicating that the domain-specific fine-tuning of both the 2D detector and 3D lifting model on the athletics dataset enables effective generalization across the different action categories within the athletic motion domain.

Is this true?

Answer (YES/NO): NO